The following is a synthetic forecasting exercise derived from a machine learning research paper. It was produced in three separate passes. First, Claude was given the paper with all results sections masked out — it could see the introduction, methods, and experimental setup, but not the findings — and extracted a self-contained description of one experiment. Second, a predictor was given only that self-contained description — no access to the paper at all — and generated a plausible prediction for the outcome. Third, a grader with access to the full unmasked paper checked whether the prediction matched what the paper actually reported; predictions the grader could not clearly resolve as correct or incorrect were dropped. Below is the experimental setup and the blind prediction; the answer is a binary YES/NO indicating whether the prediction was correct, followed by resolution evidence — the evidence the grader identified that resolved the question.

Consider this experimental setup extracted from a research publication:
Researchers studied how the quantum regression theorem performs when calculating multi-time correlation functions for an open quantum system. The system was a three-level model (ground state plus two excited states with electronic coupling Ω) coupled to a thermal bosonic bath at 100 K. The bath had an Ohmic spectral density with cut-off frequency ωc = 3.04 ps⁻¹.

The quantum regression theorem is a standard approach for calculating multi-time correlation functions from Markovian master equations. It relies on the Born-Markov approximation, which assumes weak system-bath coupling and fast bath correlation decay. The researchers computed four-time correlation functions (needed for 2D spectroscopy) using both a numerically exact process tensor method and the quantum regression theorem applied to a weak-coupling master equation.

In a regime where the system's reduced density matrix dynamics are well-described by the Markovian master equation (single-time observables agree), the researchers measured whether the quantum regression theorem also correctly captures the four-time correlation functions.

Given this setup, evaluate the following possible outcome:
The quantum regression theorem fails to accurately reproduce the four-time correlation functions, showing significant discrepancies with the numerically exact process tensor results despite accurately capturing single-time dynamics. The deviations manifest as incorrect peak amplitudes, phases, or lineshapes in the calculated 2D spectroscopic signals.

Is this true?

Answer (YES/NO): NO